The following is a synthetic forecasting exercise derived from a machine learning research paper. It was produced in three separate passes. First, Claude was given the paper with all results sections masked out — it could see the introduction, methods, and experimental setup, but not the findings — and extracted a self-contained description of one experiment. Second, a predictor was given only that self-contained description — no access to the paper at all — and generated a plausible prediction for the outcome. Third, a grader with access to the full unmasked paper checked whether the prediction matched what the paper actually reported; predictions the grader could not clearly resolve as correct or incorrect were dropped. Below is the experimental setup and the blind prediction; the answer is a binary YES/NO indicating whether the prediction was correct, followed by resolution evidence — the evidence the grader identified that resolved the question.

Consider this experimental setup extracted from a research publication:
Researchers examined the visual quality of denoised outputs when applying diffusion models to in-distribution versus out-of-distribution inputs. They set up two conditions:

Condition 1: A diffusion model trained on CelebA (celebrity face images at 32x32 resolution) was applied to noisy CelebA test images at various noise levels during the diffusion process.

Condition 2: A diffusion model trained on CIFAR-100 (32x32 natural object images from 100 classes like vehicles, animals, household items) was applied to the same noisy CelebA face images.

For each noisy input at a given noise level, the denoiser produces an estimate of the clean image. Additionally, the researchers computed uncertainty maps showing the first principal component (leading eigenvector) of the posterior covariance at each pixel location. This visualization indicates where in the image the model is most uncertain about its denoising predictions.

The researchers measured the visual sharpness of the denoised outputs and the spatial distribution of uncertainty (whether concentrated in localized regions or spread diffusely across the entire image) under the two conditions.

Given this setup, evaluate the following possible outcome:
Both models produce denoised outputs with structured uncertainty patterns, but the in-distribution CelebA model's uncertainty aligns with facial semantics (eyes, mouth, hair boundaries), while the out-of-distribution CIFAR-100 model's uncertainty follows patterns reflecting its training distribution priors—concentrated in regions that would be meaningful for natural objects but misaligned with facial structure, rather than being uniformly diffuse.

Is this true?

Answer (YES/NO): NO